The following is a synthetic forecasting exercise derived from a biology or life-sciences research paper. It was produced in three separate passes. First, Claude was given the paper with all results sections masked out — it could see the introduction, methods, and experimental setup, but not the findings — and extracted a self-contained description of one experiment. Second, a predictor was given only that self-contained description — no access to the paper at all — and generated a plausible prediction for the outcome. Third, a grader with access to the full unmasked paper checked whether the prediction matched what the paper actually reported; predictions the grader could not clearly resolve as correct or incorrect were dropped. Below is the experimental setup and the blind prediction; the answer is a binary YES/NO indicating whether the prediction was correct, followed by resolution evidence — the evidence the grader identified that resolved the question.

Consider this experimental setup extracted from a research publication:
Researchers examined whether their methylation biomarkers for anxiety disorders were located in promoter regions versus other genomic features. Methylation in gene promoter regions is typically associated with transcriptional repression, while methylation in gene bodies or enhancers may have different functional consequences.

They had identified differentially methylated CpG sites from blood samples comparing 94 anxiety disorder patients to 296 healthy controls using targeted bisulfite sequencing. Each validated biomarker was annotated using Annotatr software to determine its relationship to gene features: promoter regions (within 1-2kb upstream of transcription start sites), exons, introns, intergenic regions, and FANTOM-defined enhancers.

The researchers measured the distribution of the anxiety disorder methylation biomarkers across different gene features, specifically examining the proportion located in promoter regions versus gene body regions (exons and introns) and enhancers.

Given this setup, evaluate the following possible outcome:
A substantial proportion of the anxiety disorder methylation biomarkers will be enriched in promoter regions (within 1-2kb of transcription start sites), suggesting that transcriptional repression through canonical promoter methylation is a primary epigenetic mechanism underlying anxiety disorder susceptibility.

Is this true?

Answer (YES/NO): YES